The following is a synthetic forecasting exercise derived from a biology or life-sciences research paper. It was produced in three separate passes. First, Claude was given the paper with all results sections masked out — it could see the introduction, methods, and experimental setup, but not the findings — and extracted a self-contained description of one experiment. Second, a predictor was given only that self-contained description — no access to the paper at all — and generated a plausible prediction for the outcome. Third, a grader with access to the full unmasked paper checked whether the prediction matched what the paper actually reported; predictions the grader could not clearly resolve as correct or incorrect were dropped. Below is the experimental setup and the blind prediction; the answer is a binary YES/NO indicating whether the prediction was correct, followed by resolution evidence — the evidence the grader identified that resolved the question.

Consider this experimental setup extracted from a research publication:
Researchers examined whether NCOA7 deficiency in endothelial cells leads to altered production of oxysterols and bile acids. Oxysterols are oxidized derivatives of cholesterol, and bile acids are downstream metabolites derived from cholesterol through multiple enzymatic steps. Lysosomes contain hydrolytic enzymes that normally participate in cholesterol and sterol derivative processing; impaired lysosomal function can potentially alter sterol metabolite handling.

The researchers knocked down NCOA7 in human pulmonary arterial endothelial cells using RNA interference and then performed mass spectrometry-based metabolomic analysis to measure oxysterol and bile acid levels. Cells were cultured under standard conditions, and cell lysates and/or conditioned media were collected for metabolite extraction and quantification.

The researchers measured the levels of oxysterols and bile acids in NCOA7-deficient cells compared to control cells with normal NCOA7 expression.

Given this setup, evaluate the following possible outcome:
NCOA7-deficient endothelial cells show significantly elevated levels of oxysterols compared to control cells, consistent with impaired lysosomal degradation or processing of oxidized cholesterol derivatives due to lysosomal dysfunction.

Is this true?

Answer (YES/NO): YES